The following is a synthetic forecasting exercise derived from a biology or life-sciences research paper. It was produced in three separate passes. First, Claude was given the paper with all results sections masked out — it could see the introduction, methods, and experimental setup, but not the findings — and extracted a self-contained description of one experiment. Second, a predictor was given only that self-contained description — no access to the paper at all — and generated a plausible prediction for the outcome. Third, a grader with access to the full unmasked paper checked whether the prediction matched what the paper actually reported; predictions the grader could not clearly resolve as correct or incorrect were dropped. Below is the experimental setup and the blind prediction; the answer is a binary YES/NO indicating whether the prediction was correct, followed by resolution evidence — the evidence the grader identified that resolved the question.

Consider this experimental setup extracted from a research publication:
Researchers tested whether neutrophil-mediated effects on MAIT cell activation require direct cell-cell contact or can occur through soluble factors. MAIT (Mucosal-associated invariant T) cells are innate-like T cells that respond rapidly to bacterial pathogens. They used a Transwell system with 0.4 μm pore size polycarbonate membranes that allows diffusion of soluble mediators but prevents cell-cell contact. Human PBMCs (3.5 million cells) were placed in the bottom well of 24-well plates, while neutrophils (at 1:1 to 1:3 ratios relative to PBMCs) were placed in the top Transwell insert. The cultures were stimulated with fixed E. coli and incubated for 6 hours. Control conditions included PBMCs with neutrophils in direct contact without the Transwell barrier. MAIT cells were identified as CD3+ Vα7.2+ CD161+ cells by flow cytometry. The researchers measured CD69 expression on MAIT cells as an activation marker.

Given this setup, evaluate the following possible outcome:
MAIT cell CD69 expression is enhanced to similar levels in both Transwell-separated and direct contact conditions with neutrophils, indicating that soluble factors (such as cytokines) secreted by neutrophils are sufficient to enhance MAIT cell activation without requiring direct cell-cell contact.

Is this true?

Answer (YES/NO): NO